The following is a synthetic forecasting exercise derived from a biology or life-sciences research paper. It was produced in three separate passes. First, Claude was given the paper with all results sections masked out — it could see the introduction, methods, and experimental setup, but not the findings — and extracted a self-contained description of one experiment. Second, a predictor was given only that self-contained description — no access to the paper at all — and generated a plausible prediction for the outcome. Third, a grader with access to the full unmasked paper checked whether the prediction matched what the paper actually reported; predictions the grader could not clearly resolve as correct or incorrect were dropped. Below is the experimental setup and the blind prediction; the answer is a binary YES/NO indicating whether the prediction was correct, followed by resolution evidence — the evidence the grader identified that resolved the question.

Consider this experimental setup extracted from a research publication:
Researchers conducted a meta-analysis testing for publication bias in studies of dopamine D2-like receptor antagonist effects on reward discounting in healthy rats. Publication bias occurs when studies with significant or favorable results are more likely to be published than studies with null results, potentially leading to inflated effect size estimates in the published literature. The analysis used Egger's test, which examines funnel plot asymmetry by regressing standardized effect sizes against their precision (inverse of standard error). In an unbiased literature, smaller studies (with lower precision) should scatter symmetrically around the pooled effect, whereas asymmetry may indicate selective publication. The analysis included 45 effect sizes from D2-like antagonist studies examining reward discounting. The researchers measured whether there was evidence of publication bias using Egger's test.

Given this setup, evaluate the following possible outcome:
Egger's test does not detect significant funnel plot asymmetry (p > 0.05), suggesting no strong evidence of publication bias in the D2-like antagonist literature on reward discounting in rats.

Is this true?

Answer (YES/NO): NO